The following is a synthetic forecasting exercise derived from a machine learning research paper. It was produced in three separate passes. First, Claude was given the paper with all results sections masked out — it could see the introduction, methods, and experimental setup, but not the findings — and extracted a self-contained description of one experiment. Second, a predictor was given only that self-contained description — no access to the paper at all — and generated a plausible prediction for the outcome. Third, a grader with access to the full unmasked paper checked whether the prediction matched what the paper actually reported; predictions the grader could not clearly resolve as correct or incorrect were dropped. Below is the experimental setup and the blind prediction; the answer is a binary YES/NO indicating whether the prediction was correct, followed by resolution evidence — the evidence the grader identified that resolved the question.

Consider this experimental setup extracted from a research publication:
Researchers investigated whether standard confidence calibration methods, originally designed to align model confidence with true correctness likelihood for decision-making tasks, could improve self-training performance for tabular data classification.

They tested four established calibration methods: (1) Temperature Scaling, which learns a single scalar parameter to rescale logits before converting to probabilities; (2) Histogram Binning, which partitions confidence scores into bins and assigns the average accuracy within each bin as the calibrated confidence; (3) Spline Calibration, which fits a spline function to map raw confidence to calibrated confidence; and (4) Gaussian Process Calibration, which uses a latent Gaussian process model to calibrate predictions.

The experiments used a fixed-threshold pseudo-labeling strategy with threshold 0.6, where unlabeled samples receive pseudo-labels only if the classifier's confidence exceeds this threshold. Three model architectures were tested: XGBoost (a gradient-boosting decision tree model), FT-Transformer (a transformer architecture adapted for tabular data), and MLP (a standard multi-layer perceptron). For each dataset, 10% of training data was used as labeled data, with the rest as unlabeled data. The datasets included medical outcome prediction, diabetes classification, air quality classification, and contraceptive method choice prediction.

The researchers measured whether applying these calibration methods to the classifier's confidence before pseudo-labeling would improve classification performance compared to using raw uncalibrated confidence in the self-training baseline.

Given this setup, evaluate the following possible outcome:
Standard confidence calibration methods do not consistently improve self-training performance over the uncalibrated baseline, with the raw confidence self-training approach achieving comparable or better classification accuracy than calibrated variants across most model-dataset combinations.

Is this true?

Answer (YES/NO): YES